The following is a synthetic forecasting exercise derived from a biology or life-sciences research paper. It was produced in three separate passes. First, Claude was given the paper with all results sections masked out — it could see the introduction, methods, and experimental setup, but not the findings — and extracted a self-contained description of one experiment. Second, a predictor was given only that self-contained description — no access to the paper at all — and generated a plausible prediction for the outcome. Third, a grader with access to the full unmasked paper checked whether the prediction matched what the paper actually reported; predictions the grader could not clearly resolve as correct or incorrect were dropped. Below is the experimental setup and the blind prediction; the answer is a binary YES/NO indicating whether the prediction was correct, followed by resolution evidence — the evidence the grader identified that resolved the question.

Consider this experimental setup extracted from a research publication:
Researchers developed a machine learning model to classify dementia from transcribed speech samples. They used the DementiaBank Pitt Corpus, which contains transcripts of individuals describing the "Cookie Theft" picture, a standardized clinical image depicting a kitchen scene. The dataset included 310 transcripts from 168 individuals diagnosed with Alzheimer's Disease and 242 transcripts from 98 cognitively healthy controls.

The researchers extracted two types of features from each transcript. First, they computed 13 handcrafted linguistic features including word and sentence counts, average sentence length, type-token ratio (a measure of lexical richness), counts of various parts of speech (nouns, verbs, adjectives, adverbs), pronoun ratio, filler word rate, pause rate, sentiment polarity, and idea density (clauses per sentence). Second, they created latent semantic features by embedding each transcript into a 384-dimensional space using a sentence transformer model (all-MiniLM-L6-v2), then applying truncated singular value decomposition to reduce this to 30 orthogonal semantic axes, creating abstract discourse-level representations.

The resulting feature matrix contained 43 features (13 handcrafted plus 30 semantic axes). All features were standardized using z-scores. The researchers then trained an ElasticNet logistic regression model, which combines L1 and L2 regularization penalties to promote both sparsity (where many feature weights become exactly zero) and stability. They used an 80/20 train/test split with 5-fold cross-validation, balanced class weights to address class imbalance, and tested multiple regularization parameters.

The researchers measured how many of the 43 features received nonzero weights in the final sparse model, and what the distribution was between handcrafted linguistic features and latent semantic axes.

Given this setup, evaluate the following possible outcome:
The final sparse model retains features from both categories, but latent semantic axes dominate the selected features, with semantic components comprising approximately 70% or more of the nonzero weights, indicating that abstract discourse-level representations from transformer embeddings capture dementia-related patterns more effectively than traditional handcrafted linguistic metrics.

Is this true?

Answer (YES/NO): NO